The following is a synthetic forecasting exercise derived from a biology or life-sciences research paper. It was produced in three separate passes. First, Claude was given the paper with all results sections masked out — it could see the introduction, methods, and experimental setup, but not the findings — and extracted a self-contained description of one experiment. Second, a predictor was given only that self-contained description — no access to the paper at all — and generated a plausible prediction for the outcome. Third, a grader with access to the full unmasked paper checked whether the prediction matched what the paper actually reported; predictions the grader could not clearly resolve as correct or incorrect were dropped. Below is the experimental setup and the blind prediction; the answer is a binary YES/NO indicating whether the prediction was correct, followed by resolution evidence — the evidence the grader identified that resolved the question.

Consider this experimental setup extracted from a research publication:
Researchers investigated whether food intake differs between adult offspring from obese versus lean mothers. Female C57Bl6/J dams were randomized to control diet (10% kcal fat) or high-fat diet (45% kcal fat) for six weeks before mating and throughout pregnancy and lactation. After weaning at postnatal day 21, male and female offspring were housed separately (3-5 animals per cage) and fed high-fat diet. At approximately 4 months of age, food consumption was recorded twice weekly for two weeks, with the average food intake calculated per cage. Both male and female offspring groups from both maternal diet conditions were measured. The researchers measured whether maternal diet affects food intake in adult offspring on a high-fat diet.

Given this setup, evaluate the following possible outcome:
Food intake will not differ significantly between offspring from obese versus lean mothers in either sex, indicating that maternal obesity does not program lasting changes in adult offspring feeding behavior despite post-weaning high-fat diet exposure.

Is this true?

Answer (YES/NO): NO